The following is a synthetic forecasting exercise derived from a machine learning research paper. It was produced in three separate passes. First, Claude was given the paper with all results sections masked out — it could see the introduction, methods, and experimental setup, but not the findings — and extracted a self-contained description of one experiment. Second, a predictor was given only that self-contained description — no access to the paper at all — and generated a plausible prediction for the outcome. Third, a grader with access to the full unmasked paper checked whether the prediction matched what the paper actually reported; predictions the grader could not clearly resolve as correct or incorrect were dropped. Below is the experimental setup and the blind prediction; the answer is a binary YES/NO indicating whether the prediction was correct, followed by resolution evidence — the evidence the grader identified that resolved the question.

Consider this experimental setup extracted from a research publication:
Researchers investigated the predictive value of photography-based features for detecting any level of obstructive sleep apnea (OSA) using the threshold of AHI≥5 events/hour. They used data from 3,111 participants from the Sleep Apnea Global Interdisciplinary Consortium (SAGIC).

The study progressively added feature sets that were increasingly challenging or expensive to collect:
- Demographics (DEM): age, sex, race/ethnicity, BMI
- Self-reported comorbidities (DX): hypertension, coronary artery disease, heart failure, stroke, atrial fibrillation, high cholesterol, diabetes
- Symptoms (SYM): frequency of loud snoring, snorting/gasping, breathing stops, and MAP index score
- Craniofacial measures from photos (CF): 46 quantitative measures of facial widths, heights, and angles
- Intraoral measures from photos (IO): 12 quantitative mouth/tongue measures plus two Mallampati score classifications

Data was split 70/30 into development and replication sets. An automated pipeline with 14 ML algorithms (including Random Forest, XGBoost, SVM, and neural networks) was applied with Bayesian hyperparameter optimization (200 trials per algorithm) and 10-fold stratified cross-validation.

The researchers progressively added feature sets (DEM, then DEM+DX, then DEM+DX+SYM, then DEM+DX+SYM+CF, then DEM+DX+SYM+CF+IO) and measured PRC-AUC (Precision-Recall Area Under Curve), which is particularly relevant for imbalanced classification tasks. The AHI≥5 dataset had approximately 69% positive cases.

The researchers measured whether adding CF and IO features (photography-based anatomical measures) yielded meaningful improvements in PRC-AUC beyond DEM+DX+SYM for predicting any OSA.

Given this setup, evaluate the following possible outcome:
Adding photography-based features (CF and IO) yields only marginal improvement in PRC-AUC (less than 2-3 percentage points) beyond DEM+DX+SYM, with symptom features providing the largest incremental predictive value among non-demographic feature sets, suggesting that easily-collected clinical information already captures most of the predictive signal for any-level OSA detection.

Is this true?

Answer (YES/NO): NO